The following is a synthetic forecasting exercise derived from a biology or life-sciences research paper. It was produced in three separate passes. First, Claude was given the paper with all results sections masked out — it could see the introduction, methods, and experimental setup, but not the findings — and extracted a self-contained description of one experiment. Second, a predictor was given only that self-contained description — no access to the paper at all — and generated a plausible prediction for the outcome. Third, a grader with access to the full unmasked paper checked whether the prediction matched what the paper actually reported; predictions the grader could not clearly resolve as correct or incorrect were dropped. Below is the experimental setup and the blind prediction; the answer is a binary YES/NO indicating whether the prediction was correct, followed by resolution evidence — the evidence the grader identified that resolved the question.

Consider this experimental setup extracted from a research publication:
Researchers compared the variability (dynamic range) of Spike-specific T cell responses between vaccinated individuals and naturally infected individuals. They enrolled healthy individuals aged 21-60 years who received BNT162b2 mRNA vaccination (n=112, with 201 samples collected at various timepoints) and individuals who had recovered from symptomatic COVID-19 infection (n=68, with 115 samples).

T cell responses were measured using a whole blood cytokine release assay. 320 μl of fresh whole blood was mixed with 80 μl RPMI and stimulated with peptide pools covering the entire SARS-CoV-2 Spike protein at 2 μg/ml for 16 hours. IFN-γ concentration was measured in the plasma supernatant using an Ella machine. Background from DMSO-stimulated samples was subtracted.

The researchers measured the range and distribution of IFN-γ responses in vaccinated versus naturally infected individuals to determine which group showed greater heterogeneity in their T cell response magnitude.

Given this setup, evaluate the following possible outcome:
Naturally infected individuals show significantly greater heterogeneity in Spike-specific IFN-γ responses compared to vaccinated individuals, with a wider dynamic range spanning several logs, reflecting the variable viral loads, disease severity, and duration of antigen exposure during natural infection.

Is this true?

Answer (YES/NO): NO